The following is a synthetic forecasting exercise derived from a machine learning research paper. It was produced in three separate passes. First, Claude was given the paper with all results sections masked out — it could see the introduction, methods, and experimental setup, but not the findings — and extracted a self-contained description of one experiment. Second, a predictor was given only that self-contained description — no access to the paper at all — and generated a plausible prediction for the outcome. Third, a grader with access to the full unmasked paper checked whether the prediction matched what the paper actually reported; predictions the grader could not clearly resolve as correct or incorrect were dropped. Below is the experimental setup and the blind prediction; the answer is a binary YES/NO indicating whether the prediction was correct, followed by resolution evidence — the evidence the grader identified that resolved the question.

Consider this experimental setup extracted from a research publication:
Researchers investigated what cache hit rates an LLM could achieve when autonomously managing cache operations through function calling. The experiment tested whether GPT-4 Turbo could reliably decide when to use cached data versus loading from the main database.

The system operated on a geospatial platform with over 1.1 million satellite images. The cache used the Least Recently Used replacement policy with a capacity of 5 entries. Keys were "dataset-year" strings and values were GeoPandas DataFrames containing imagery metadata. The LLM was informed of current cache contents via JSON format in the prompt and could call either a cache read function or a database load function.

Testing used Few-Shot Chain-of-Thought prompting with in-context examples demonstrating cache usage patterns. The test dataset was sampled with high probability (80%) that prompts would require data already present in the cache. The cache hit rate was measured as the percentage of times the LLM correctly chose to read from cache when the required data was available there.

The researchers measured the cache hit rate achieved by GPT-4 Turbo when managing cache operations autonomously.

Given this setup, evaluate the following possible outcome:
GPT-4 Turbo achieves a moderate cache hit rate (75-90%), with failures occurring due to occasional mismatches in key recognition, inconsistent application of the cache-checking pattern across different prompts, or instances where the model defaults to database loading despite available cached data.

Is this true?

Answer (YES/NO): NO